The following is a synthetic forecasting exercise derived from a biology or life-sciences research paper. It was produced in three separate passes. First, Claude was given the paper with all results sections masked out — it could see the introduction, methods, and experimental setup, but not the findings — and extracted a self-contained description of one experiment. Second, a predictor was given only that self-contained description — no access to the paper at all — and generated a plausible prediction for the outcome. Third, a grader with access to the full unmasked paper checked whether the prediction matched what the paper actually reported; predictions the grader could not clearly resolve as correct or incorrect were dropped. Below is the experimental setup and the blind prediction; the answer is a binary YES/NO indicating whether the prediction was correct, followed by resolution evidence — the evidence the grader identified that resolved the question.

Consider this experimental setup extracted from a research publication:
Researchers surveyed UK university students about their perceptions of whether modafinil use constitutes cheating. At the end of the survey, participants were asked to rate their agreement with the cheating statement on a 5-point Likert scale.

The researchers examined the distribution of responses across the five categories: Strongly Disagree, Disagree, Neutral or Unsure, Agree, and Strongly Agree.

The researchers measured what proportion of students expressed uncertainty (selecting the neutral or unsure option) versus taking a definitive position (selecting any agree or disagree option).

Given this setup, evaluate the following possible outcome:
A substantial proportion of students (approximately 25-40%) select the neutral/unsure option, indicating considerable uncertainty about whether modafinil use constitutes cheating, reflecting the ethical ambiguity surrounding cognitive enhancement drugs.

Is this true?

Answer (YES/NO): NO